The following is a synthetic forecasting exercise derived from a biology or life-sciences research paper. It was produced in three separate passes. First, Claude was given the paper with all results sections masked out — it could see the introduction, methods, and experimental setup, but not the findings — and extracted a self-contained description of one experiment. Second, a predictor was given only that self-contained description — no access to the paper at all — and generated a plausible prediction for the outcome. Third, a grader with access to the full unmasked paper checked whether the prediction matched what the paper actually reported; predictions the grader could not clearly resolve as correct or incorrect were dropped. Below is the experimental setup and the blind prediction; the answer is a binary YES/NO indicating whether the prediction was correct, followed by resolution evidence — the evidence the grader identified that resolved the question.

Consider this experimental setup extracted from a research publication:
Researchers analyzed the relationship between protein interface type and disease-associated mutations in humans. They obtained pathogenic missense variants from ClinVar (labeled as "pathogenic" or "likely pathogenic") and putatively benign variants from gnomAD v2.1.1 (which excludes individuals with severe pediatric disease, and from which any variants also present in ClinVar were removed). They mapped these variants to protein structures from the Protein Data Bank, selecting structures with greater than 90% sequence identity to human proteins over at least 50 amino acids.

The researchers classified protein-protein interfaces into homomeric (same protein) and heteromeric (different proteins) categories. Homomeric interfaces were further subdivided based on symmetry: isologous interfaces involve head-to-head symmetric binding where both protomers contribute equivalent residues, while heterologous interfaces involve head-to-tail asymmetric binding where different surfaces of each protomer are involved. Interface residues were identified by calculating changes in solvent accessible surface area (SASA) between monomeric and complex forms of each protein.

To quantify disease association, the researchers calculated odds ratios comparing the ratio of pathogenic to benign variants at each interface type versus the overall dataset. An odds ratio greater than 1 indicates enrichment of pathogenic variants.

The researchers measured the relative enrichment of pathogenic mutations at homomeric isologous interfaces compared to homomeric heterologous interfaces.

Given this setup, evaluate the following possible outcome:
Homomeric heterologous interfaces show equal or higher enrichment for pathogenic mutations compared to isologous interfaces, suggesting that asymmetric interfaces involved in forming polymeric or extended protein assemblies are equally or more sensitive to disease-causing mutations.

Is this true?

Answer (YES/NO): YES